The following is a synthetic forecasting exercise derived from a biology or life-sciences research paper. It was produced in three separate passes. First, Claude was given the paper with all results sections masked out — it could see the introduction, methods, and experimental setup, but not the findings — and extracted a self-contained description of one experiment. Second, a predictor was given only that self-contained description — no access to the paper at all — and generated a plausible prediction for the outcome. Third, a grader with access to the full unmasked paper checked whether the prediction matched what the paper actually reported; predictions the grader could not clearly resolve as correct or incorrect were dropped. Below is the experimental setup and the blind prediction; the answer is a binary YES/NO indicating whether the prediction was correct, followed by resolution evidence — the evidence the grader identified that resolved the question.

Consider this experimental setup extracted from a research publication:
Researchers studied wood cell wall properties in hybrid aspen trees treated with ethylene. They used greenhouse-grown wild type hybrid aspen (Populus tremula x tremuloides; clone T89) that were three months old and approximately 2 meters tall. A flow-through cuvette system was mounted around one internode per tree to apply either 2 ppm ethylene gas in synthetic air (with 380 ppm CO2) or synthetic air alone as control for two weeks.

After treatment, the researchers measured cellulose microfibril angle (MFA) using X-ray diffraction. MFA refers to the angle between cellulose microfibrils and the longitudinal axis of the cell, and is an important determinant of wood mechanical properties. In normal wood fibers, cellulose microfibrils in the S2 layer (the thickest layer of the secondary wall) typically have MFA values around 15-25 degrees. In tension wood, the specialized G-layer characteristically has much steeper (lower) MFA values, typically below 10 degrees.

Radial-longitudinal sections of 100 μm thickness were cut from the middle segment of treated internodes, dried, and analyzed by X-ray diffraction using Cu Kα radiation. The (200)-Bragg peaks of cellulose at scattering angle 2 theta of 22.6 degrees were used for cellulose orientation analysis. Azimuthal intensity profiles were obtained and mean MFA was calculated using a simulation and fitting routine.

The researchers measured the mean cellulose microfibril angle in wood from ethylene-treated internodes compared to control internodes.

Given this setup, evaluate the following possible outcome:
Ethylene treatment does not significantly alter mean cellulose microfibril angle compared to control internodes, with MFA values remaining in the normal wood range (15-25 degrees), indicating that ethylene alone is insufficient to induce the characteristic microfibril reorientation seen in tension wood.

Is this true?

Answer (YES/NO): NO